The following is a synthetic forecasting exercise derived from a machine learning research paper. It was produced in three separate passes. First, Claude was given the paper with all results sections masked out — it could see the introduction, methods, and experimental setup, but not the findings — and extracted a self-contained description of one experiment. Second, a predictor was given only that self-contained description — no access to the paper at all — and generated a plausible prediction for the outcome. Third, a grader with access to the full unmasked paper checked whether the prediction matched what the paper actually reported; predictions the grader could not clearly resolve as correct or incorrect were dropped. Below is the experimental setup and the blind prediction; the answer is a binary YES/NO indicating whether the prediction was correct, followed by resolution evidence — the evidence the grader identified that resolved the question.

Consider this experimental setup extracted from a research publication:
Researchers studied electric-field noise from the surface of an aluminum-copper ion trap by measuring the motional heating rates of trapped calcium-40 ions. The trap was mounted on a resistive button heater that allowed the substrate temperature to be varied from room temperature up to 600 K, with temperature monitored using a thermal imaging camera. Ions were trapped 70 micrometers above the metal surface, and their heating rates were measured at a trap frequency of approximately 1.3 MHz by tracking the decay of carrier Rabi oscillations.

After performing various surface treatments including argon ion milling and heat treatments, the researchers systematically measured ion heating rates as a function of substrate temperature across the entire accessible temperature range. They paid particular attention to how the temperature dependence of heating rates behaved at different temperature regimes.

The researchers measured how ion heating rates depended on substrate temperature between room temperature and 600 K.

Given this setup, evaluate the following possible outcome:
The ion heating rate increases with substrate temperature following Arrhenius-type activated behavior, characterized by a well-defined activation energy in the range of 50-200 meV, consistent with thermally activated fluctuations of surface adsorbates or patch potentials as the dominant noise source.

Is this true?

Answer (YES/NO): NO